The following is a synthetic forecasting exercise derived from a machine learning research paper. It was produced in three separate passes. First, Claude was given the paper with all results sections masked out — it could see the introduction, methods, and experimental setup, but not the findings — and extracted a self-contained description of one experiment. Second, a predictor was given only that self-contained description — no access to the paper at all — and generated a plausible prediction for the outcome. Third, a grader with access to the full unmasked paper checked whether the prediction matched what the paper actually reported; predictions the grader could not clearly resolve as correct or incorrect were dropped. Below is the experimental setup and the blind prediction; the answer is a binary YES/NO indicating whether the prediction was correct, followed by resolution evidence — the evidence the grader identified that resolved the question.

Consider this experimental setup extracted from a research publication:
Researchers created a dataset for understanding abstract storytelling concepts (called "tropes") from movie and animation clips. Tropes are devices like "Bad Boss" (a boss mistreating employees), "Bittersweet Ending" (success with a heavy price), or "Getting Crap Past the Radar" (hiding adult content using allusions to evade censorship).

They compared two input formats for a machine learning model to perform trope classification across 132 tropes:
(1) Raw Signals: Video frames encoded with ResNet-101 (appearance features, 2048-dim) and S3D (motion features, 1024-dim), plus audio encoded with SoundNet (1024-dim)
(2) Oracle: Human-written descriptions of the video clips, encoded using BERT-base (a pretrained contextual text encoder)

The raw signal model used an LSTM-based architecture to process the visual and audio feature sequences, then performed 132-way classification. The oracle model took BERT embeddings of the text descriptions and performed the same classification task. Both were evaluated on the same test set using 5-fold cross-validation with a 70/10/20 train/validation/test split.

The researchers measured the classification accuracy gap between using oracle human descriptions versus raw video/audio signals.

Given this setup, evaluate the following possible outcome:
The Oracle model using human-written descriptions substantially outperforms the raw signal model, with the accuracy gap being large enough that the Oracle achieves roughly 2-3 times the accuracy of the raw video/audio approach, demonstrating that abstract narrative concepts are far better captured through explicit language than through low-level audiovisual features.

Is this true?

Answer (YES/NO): YES